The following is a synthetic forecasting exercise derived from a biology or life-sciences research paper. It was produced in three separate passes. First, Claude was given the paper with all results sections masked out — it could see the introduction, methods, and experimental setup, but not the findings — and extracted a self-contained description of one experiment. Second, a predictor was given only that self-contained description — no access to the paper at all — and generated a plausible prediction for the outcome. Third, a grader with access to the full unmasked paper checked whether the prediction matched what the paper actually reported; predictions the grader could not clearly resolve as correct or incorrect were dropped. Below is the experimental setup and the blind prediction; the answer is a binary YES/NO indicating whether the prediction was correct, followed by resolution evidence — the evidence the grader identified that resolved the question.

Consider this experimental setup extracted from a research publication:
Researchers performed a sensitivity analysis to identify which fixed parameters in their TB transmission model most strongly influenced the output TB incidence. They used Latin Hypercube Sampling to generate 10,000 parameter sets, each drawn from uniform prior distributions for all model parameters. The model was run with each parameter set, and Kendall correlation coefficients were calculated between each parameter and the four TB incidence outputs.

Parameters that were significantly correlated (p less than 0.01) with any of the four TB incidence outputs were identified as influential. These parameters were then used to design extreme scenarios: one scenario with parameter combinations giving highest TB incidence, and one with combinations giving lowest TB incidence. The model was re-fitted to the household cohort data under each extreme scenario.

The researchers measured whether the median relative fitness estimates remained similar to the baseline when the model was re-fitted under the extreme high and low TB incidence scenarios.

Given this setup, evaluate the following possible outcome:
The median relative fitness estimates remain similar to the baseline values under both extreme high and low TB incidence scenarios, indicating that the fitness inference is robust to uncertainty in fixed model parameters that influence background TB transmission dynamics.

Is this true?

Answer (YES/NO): YES